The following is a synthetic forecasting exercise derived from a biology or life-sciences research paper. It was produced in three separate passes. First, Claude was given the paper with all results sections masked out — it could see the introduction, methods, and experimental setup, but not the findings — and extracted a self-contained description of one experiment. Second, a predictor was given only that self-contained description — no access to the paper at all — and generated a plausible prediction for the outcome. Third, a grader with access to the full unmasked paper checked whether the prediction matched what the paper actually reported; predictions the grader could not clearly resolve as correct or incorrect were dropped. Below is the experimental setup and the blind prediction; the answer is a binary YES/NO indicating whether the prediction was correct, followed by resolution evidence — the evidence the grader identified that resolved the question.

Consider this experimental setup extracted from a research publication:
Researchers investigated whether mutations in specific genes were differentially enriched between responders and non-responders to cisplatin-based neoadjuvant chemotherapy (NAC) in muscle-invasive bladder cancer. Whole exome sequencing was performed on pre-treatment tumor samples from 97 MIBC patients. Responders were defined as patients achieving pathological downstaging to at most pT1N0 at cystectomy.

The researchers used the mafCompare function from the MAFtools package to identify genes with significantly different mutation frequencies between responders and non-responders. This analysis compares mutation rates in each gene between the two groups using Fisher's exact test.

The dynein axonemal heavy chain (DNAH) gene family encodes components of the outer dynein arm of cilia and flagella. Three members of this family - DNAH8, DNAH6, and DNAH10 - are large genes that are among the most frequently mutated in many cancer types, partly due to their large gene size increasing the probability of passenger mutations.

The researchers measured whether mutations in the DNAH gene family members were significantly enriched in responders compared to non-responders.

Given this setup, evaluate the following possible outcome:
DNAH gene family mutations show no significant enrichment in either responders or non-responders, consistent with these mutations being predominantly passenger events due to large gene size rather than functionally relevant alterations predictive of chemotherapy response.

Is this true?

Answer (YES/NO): NO